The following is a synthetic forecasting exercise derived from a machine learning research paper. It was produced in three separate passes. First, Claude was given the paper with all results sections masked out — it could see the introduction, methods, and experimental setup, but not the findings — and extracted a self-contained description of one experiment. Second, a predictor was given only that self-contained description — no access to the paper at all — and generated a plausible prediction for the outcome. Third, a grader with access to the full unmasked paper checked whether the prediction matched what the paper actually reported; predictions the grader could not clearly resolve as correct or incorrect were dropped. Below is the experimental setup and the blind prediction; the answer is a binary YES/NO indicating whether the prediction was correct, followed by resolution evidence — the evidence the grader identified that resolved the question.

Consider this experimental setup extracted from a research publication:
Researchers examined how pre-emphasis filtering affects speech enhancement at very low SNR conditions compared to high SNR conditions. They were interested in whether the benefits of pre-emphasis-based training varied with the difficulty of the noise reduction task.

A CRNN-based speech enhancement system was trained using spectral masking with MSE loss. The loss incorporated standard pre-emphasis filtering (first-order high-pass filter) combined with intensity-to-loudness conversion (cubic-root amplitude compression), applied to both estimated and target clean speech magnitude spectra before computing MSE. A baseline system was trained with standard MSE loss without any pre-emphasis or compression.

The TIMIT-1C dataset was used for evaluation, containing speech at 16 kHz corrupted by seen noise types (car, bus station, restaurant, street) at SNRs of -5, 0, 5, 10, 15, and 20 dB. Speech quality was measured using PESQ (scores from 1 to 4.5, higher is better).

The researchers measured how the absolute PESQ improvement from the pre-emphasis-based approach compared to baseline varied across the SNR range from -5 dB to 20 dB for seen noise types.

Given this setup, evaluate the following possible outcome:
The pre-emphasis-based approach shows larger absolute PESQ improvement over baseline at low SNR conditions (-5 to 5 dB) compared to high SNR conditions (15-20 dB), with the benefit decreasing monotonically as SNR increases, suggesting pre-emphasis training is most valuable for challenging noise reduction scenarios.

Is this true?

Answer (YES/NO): NO